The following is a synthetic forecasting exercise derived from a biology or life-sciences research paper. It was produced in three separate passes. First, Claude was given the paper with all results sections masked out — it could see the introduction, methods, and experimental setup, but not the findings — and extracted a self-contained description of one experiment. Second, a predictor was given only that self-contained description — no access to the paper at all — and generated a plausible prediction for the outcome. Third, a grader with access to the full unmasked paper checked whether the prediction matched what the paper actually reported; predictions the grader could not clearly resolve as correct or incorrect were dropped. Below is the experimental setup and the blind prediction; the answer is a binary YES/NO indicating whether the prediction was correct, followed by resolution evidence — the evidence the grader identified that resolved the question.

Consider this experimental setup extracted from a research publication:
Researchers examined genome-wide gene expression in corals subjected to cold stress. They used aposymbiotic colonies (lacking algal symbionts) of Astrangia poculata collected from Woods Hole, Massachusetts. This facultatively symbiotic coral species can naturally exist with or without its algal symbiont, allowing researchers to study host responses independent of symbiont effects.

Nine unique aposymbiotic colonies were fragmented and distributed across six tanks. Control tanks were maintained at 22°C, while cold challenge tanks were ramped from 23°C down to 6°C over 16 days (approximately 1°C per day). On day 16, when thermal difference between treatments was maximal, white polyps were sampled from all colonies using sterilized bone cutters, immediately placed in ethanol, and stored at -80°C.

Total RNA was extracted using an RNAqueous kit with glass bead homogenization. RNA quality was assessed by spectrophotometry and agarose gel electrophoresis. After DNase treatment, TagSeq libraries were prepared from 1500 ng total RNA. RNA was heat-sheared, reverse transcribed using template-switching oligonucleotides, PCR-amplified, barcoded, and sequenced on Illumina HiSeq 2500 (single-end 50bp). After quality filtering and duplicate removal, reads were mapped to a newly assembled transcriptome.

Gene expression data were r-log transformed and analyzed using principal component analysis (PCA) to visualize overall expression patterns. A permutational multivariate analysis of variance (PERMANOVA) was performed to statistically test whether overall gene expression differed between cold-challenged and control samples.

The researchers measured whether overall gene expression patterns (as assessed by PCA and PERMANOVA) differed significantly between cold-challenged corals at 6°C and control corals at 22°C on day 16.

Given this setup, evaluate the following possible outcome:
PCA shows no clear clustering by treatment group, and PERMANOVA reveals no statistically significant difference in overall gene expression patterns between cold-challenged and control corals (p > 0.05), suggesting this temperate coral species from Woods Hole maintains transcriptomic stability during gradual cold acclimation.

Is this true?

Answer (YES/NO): NO